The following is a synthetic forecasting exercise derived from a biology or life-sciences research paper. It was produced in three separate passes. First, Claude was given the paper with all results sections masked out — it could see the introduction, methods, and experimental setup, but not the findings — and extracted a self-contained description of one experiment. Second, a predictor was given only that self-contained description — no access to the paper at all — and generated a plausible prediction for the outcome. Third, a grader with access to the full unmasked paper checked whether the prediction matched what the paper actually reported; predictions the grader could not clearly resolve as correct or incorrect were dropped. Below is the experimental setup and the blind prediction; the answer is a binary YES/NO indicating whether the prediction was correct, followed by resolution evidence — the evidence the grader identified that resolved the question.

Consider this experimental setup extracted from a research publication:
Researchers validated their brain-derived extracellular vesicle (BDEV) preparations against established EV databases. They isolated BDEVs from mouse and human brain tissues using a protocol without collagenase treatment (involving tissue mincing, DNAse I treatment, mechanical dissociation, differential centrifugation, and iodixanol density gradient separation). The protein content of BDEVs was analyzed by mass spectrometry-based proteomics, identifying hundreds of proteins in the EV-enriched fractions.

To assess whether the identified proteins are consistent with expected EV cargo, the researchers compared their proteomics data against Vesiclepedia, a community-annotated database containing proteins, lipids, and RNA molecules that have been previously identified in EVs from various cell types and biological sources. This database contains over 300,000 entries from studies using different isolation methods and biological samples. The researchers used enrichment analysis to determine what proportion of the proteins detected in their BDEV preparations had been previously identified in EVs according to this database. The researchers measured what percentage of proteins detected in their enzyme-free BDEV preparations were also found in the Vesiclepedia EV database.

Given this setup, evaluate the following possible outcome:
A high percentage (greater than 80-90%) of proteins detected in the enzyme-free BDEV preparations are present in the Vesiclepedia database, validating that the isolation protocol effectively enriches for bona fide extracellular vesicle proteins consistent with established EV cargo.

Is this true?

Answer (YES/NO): YES